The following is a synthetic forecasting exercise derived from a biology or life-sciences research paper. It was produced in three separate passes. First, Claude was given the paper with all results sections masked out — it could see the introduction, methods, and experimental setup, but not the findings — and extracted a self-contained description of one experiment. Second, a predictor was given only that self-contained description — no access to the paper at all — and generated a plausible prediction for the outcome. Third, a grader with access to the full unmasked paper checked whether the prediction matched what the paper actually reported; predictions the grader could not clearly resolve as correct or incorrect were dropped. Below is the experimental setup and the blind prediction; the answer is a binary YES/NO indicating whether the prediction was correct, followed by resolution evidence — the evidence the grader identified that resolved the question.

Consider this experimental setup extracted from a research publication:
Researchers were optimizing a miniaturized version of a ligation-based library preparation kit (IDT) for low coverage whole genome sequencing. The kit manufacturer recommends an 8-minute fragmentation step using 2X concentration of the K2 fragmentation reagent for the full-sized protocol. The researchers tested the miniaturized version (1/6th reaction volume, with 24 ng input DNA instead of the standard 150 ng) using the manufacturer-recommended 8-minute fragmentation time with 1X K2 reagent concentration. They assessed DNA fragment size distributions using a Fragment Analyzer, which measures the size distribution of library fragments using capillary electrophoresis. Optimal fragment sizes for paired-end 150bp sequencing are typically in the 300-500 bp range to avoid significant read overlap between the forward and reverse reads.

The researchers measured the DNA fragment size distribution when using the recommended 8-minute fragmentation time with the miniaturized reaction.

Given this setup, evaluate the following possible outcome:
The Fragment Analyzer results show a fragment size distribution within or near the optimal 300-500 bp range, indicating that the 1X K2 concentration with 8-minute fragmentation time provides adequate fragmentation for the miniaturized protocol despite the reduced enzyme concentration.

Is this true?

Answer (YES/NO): NO